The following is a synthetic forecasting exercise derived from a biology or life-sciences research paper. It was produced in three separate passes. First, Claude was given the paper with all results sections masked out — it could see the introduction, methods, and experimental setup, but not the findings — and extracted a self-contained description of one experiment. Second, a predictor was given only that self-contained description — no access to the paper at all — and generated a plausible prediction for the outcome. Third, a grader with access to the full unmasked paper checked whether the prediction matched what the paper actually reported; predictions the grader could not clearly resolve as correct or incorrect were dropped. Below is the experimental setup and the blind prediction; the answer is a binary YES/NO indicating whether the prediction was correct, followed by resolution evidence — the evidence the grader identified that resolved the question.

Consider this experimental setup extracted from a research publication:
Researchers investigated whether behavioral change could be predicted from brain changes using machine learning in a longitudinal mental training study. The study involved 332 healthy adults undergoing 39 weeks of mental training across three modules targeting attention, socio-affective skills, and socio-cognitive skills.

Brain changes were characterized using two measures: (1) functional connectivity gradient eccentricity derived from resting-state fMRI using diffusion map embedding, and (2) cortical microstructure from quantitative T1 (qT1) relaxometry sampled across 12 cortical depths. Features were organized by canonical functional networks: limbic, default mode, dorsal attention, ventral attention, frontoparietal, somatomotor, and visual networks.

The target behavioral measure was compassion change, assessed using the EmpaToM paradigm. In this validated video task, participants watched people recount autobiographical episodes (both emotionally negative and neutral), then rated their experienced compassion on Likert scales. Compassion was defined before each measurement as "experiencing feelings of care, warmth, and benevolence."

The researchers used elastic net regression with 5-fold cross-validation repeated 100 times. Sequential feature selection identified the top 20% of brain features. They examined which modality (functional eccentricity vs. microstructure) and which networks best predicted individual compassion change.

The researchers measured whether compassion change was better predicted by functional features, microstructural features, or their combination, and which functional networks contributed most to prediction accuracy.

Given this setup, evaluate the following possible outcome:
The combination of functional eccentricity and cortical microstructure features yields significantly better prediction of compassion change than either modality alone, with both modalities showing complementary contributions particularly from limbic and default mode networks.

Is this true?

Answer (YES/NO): NO